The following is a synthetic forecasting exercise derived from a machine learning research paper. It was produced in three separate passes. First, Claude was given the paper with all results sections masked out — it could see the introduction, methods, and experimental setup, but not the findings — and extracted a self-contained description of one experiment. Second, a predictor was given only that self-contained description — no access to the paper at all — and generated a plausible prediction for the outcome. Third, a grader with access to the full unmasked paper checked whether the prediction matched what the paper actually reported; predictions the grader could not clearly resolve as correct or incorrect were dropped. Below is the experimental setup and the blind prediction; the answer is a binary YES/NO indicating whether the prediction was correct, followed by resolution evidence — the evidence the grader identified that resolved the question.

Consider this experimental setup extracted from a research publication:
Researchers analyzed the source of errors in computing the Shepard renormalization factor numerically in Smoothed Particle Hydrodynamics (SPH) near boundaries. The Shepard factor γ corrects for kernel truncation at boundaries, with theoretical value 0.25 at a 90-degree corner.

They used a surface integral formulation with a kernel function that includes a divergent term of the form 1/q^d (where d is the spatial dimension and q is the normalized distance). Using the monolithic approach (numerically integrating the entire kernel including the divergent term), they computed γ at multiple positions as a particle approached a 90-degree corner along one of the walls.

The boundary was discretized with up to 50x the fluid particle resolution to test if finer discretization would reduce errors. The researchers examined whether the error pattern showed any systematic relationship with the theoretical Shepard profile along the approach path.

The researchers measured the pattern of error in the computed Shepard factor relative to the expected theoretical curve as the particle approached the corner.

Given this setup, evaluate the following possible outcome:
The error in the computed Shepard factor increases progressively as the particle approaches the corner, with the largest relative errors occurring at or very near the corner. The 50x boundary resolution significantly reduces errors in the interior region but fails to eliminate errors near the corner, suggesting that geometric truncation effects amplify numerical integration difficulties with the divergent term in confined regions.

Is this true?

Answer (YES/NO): NO